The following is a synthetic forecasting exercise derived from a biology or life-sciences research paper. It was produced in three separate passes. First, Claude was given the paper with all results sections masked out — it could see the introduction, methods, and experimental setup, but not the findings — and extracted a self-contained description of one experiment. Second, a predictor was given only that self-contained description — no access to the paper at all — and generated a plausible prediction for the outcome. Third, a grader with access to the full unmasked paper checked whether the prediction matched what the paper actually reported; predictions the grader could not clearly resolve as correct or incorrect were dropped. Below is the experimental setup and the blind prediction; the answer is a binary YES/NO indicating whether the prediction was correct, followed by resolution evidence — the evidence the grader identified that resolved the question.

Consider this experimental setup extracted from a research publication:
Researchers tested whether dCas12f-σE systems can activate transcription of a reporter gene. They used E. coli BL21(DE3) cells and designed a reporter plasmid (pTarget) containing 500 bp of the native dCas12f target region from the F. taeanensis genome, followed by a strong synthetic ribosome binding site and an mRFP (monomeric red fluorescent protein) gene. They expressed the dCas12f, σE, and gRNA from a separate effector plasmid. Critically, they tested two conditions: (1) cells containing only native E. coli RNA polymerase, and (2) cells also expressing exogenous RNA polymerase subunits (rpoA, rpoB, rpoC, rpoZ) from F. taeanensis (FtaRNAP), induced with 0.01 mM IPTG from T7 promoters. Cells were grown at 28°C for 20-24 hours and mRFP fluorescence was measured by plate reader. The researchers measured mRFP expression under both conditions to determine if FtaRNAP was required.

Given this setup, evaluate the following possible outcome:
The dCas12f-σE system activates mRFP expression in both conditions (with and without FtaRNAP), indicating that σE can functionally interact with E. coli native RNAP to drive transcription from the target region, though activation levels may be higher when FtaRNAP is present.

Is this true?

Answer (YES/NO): NO